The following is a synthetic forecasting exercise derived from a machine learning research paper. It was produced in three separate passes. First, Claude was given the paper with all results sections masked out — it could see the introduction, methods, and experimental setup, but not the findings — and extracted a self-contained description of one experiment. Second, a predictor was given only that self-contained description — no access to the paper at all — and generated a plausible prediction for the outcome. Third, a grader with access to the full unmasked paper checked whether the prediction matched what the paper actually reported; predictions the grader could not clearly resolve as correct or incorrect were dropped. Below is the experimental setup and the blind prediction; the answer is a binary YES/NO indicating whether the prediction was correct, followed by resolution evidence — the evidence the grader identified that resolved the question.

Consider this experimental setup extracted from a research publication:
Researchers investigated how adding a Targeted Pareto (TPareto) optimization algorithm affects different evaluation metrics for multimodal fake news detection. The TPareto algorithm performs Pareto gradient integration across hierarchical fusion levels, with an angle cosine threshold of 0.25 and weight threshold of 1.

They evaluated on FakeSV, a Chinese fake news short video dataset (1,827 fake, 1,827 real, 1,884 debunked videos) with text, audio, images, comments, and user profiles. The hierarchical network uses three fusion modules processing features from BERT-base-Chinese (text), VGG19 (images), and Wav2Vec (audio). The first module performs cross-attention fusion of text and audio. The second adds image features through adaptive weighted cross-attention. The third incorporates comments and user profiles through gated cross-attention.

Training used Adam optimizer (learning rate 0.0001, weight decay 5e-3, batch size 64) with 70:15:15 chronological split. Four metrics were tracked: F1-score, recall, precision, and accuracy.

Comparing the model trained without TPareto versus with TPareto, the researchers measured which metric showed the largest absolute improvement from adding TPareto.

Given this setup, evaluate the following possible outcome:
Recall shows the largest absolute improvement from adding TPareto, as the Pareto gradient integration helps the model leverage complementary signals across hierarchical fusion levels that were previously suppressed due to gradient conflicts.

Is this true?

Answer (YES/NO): YES